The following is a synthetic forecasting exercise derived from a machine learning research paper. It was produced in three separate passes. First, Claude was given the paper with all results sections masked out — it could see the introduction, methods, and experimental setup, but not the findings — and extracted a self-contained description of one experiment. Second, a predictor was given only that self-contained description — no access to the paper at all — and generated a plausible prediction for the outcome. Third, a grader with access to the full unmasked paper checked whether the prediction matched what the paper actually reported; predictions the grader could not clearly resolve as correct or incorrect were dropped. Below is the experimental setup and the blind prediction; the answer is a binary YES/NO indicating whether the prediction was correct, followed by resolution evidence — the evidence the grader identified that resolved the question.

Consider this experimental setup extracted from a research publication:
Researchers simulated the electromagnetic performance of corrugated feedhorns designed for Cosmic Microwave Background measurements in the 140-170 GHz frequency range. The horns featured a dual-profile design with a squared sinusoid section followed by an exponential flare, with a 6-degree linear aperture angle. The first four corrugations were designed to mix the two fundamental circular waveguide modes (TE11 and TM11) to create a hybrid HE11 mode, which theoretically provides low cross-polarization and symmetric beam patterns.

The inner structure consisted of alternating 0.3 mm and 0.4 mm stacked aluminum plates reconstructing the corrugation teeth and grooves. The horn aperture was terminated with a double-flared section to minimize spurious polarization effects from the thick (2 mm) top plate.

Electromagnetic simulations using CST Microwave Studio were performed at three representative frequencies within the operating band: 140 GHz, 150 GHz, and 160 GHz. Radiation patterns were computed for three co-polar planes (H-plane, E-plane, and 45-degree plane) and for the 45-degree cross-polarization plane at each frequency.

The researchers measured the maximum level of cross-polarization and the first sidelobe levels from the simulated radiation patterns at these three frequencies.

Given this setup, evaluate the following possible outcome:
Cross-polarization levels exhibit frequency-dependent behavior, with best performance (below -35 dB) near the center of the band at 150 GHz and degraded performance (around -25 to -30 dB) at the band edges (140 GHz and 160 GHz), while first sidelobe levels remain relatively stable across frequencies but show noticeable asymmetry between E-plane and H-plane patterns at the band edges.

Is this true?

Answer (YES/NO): NO